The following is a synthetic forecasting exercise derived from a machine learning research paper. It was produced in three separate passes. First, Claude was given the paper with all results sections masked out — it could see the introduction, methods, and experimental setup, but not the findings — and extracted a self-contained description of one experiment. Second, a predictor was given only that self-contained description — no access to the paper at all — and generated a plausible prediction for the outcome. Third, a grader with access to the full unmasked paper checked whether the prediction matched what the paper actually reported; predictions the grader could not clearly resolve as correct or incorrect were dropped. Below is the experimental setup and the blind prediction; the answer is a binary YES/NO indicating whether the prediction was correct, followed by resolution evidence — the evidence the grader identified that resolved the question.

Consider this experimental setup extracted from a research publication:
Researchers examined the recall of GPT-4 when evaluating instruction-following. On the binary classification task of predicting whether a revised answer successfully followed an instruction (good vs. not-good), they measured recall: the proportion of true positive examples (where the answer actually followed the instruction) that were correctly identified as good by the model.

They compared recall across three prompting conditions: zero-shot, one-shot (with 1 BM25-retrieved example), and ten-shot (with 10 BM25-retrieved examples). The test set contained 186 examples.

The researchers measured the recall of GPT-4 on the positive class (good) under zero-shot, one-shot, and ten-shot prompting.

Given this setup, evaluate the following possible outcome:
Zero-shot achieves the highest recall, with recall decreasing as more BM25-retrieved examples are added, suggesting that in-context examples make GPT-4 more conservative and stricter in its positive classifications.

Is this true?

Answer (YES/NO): YES